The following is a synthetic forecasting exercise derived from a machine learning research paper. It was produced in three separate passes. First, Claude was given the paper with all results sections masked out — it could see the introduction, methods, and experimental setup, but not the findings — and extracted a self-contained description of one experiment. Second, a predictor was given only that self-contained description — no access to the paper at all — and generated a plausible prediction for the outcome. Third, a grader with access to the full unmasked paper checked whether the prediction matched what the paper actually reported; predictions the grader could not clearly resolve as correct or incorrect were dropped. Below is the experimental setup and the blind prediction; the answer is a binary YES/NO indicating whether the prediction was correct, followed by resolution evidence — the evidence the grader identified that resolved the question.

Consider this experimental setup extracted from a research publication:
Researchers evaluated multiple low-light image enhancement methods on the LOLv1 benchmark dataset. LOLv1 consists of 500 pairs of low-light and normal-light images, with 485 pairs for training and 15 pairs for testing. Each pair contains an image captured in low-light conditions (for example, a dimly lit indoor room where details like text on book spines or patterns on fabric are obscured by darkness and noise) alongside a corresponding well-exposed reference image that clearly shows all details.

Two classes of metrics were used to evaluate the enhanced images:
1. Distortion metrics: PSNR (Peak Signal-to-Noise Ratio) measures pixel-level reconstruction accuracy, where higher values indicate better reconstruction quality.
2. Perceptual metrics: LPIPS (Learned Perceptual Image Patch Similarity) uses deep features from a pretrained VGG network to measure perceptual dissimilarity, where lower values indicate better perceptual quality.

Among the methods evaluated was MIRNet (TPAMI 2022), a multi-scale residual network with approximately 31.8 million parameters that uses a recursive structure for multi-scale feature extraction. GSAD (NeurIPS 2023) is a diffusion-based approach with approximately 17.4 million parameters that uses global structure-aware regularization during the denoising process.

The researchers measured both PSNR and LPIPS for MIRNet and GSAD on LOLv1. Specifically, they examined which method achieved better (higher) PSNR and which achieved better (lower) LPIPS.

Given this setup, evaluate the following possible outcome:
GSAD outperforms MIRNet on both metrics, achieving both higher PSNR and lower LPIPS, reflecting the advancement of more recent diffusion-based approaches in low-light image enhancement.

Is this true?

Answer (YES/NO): NO